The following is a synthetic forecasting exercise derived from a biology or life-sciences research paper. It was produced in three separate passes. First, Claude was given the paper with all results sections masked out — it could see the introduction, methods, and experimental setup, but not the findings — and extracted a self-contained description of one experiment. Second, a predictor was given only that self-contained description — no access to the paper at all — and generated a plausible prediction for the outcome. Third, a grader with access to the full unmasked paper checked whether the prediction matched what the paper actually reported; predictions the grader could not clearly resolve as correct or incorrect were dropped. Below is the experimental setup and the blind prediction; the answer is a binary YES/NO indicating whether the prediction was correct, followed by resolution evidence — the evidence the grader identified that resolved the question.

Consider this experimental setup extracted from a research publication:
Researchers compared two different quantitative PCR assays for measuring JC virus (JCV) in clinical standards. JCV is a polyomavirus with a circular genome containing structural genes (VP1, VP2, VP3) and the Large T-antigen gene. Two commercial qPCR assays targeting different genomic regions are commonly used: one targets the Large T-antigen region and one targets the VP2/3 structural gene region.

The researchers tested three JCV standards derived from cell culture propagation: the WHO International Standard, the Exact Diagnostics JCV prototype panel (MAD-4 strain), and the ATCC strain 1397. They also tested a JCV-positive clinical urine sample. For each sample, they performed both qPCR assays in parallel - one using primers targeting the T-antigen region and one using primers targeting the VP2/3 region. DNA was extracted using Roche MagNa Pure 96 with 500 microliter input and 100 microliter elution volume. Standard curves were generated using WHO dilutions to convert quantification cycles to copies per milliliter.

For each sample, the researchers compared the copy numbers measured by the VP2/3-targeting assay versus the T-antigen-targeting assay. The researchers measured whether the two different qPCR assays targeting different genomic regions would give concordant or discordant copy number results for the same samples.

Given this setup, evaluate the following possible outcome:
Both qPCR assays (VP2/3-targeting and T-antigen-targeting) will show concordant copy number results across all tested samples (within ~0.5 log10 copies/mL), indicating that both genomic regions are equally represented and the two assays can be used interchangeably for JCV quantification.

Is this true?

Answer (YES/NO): NO